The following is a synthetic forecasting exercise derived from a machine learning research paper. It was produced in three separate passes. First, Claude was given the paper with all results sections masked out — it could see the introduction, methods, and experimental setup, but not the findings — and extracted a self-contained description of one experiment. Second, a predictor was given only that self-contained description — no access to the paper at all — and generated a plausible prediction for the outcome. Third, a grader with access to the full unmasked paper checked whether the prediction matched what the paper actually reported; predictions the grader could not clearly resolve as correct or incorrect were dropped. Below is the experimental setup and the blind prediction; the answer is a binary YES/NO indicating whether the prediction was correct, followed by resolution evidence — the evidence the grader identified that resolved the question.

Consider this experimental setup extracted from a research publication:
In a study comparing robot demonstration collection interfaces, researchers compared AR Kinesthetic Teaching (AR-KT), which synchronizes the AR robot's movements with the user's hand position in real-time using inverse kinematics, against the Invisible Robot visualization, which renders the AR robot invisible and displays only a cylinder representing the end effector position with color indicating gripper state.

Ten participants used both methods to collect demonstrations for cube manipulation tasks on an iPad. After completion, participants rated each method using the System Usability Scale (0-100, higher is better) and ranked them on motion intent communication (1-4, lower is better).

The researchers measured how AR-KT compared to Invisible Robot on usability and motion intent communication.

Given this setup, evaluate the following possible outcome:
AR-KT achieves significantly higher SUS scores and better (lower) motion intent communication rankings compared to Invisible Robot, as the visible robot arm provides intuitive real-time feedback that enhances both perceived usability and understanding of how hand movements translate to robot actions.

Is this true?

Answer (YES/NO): NO